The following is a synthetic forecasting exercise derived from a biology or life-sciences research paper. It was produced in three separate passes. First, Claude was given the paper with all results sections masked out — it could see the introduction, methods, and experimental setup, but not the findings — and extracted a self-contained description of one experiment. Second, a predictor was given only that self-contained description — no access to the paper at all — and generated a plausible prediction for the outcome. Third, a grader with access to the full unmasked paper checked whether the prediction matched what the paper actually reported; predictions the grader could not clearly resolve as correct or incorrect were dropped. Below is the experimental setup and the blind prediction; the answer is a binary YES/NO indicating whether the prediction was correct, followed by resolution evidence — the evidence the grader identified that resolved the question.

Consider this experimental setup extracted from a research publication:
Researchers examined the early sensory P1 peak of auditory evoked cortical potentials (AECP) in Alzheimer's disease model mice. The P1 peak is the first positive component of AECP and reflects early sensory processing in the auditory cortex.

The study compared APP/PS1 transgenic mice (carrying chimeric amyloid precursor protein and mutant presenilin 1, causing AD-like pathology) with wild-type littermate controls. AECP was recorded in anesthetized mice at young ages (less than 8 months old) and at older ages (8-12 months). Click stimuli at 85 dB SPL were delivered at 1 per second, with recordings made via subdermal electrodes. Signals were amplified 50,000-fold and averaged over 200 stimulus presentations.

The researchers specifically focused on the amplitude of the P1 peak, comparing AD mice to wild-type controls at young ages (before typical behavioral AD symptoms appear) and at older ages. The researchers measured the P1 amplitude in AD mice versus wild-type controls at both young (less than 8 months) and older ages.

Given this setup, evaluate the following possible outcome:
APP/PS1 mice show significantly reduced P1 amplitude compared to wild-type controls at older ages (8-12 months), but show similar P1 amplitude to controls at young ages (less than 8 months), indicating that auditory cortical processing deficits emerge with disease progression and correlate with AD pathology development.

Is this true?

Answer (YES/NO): NO